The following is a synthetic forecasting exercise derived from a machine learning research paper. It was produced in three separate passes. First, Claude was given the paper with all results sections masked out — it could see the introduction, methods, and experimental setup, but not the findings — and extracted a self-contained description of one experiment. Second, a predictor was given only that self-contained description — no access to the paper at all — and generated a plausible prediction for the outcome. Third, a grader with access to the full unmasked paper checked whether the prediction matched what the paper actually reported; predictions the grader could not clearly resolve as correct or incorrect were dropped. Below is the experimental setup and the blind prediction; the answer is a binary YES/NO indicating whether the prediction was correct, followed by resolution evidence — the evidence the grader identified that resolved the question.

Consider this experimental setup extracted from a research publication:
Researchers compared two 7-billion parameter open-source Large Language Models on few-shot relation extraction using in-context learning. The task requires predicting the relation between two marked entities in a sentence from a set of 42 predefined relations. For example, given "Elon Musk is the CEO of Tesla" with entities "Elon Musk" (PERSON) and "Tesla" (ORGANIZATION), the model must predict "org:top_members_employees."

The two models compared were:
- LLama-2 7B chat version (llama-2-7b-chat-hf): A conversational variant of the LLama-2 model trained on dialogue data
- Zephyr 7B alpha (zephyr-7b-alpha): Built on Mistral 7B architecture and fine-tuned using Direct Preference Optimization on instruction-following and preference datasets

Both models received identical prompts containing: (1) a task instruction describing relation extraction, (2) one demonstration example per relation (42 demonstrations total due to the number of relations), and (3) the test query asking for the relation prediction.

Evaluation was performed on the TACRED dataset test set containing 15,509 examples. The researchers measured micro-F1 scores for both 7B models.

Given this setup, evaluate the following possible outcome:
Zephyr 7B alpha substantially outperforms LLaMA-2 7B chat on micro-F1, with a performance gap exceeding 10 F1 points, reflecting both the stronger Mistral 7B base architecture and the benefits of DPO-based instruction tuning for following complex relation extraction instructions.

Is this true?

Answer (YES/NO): YES